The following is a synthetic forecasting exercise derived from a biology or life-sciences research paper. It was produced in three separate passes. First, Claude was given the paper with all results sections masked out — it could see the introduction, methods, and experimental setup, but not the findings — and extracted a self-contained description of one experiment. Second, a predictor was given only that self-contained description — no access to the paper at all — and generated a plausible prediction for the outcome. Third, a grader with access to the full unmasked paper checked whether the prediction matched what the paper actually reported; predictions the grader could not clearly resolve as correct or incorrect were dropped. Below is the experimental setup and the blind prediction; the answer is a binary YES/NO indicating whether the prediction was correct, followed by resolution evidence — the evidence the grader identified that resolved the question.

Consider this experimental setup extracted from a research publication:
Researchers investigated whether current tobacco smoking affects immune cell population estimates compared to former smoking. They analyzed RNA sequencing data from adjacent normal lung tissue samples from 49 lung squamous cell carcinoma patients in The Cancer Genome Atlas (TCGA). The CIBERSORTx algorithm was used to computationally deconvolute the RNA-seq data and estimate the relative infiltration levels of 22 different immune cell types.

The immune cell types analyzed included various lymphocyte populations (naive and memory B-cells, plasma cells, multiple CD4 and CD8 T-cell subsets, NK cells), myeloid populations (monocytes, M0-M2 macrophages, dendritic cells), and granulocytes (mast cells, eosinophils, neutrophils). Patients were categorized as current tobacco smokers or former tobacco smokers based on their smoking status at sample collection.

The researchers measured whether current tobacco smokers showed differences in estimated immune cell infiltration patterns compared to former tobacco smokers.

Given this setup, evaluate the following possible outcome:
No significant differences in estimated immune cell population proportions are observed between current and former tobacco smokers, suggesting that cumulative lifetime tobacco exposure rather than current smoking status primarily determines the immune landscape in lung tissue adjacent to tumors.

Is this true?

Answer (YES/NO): NO